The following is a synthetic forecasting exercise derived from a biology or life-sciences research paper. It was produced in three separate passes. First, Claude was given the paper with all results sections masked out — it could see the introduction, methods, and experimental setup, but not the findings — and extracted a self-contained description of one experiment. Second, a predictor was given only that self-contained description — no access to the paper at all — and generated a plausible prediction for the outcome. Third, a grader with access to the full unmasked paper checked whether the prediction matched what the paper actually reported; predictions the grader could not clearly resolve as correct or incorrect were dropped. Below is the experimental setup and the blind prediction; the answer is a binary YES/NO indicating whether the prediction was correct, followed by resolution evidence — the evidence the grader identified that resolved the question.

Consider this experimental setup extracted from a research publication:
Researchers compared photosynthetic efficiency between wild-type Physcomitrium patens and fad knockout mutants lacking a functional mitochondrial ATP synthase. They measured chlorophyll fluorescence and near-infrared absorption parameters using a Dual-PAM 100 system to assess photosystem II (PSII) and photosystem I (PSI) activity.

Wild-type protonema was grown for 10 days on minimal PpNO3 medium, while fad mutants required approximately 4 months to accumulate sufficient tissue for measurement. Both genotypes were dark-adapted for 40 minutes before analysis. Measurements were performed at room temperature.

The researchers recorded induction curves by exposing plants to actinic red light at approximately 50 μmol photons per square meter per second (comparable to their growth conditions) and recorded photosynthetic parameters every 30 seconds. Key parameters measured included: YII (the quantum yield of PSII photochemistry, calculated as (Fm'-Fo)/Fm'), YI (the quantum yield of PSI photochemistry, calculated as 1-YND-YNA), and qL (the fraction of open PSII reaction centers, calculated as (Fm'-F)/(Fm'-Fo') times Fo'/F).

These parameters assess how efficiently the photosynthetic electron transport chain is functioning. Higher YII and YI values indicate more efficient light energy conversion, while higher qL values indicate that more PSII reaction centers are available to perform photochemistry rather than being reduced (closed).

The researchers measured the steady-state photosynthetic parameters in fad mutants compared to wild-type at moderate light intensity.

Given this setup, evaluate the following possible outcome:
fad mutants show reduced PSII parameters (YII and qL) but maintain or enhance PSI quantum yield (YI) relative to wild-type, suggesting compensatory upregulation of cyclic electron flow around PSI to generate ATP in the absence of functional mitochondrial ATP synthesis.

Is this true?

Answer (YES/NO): NO